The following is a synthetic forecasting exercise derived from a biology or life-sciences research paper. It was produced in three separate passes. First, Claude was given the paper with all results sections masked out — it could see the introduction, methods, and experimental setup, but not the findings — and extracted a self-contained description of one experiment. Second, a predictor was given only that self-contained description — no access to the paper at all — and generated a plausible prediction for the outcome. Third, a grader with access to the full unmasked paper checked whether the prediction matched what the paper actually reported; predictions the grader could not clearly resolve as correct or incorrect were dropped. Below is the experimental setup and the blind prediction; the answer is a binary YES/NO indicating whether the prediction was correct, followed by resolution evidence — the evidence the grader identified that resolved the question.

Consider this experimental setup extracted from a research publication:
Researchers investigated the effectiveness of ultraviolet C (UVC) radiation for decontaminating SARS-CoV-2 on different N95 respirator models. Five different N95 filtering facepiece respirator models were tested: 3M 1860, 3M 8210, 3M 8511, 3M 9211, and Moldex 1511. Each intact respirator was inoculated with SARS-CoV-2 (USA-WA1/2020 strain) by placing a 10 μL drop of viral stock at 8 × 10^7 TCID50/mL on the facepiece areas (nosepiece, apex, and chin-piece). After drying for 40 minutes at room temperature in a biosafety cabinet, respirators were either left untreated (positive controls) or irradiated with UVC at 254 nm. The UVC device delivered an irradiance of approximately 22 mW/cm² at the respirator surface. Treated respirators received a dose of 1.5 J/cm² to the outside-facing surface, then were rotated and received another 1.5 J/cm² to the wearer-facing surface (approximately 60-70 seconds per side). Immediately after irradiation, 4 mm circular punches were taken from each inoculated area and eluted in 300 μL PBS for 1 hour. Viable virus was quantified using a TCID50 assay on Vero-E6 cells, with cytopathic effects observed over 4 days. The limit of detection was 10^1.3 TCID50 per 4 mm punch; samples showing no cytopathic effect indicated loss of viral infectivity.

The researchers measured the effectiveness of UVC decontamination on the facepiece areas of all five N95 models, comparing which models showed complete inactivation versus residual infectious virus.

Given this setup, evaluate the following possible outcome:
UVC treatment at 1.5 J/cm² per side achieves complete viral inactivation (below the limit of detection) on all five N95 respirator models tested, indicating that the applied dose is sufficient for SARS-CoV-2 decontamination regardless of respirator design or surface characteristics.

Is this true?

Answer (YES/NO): NO